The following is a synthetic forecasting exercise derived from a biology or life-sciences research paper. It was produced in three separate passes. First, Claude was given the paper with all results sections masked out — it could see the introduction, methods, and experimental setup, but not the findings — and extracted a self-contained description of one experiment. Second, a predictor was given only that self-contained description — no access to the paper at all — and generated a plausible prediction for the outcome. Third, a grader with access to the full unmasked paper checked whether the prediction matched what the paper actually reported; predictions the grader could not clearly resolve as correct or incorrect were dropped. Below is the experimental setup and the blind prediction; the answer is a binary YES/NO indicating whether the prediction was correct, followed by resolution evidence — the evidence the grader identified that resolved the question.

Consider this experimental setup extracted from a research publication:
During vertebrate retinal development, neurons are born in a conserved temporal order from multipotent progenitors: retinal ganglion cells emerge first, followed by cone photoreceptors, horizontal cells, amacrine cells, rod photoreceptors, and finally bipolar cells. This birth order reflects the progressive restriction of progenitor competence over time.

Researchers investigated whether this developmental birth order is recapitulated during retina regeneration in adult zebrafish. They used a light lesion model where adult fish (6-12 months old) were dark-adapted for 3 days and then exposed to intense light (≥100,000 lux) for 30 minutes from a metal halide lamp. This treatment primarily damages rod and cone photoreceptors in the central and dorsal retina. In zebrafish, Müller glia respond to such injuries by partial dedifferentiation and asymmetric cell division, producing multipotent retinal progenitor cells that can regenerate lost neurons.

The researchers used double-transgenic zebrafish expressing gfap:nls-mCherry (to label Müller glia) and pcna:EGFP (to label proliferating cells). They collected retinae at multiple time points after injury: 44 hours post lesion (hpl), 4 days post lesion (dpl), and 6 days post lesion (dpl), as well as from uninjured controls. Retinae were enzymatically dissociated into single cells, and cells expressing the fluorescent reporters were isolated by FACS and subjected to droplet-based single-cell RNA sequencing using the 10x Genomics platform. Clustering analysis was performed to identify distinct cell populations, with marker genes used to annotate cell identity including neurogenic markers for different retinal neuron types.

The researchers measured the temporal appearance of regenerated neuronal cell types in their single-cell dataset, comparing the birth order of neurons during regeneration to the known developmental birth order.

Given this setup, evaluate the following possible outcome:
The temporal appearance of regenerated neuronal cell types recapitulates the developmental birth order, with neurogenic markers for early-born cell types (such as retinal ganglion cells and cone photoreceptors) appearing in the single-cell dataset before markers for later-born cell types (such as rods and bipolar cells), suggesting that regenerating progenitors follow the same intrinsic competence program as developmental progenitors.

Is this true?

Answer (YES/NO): NO